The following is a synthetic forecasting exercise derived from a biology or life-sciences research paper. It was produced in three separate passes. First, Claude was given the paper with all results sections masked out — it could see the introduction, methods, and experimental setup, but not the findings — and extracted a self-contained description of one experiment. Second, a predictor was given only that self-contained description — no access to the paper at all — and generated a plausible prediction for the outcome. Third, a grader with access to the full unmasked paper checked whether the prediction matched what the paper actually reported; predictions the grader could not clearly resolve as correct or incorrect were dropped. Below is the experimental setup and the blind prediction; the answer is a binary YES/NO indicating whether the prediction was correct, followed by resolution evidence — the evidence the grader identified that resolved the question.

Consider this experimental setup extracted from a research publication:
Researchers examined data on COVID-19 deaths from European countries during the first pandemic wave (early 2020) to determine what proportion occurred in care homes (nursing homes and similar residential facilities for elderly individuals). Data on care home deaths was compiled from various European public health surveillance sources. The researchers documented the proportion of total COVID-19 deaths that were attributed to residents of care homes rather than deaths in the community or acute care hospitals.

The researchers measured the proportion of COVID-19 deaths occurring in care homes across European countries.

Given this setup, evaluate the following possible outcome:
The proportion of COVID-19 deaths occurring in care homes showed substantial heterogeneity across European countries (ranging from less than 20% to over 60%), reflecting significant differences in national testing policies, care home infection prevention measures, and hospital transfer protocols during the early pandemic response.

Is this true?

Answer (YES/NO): NO